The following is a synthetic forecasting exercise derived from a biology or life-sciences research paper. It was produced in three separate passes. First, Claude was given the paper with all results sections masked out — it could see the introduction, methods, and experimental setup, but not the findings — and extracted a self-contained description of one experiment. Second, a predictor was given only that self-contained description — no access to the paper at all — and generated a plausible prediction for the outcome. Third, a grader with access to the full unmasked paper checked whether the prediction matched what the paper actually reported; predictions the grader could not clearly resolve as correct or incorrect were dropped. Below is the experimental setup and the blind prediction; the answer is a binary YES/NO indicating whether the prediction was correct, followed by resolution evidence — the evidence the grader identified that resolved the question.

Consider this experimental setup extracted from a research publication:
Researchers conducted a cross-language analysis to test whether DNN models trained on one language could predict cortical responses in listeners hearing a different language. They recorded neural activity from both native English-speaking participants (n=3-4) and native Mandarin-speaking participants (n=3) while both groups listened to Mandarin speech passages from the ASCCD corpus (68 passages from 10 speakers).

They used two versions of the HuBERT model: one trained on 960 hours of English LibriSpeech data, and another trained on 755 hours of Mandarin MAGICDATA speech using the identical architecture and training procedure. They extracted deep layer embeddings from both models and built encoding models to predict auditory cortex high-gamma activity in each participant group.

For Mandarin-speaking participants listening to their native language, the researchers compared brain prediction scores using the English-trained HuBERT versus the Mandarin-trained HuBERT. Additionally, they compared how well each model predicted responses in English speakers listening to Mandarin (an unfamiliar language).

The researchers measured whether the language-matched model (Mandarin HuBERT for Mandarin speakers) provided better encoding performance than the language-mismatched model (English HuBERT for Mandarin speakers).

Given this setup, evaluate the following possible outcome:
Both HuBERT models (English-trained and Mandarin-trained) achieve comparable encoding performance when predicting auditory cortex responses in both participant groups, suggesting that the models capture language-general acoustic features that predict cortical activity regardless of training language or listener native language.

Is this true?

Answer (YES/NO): NO